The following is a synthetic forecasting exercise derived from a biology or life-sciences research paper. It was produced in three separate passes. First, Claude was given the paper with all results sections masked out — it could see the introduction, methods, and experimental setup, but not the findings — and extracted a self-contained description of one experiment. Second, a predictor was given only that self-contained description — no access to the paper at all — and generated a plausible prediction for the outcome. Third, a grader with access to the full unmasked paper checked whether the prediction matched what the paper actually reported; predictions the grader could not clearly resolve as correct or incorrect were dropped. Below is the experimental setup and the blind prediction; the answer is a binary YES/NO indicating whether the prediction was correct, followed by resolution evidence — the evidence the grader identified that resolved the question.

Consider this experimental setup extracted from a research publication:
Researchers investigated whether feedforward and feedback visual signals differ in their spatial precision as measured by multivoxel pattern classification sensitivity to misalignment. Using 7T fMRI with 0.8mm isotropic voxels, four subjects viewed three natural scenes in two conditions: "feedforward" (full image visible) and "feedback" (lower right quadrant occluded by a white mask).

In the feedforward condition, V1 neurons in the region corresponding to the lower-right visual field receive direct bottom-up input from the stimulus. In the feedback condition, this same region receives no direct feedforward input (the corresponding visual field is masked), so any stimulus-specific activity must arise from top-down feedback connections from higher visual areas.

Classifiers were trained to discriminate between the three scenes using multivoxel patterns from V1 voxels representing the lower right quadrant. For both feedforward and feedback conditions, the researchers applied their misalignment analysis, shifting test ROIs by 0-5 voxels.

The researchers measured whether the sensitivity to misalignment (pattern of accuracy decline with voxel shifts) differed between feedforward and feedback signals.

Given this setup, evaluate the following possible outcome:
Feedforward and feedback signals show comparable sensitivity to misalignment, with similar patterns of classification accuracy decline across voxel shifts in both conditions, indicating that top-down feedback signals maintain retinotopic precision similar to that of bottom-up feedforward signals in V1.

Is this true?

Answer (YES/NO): NO